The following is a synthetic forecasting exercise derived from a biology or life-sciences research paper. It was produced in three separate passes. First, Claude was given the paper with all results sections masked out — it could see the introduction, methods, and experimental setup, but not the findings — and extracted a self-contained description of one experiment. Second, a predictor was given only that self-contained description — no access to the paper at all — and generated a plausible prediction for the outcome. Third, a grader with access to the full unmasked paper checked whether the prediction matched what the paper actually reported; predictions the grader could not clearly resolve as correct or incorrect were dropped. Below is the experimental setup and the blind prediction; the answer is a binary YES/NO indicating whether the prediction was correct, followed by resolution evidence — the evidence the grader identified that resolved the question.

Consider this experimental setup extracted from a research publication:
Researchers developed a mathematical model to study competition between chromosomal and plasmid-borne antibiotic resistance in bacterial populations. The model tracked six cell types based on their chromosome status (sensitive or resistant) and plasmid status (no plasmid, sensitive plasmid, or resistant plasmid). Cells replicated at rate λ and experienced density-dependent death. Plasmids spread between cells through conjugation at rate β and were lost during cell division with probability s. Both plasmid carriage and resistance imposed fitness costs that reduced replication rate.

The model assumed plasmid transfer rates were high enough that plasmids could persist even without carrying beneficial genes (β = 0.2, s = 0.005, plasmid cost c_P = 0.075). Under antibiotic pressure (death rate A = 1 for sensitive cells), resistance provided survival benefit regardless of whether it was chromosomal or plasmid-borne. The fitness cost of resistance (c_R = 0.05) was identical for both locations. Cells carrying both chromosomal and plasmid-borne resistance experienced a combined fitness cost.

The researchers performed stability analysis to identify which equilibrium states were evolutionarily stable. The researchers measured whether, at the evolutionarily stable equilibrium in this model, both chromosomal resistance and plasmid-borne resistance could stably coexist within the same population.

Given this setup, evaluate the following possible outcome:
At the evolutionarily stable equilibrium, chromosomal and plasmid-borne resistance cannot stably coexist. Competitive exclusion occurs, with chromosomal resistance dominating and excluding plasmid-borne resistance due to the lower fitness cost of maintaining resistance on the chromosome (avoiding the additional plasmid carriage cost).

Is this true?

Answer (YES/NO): NO